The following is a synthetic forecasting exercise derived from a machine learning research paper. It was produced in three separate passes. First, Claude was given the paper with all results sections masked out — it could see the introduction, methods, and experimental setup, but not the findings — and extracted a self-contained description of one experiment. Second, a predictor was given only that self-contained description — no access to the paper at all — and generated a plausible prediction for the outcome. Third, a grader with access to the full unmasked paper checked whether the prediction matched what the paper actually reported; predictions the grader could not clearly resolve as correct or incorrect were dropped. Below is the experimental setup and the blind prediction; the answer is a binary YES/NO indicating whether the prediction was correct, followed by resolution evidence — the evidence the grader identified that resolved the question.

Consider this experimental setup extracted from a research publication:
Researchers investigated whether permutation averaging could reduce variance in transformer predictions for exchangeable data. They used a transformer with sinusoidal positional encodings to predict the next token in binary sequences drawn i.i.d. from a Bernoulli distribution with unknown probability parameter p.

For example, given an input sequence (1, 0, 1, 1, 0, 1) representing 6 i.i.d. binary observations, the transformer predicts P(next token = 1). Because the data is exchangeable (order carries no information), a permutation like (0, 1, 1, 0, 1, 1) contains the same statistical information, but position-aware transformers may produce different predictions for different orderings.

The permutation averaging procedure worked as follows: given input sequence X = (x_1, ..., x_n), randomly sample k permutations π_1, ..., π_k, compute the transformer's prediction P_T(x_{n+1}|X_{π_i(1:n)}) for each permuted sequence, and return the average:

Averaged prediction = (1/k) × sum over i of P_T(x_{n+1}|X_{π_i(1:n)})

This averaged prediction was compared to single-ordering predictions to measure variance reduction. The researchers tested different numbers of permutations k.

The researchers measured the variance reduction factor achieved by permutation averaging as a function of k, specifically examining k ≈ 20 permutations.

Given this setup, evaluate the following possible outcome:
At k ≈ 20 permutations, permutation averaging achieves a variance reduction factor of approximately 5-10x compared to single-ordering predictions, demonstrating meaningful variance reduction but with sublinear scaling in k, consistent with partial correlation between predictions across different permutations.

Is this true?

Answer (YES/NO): NO